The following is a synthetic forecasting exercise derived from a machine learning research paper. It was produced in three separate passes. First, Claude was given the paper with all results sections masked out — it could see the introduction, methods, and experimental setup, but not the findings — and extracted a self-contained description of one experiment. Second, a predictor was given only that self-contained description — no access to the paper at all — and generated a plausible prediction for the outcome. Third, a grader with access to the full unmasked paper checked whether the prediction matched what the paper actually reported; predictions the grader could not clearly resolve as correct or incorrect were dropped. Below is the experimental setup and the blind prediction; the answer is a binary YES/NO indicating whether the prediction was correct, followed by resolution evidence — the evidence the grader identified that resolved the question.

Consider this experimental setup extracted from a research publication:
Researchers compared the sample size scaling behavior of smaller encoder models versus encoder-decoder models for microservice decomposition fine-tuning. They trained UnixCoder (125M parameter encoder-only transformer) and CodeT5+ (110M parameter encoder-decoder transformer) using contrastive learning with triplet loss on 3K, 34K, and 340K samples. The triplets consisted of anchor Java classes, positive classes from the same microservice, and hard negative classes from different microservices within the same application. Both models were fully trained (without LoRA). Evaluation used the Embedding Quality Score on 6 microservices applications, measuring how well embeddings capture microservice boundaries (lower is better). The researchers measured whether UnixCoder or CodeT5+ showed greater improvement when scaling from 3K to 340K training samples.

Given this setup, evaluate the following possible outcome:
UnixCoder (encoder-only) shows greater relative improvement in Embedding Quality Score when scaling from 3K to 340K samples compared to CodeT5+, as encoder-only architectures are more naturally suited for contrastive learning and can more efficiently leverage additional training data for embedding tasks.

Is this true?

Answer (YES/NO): YES